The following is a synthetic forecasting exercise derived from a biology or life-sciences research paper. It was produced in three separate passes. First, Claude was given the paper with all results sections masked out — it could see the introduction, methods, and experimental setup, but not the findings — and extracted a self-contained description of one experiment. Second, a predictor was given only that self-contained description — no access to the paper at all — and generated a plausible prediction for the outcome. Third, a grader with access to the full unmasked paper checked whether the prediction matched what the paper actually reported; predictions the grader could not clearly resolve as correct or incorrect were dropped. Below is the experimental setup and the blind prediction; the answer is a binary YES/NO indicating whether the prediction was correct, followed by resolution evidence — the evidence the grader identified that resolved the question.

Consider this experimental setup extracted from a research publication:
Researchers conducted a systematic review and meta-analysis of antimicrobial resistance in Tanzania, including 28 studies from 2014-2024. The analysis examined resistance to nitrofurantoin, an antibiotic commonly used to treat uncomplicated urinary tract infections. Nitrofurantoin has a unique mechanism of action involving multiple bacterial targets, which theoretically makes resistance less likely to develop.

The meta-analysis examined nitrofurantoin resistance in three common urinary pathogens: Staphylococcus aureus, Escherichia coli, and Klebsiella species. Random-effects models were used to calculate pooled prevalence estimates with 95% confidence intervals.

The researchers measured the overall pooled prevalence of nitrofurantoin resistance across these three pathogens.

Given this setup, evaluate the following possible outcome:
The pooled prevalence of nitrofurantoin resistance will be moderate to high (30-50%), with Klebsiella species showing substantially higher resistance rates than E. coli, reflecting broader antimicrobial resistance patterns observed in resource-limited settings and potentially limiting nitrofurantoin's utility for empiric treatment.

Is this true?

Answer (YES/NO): NO